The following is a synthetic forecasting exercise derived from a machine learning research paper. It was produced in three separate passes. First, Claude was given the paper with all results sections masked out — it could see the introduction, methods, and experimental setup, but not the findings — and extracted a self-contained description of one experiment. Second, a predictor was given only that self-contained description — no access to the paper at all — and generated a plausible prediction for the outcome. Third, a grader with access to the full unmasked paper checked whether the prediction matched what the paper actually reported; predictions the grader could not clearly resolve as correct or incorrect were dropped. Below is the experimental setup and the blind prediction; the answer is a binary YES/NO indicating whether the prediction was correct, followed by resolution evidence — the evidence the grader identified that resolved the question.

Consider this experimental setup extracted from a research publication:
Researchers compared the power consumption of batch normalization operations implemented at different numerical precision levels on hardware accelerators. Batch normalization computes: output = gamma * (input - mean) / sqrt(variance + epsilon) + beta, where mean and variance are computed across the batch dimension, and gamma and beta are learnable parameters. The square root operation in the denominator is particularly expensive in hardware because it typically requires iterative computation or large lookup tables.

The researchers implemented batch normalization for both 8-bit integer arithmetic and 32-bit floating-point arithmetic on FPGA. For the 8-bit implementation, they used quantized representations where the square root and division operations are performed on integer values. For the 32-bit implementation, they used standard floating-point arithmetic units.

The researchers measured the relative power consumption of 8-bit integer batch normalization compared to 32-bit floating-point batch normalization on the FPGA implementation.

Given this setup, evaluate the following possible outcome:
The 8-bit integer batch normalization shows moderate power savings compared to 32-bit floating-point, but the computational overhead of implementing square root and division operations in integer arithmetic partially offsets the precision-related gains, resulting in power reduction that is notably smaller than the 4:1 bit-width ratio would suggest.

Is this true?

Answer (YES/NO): NO